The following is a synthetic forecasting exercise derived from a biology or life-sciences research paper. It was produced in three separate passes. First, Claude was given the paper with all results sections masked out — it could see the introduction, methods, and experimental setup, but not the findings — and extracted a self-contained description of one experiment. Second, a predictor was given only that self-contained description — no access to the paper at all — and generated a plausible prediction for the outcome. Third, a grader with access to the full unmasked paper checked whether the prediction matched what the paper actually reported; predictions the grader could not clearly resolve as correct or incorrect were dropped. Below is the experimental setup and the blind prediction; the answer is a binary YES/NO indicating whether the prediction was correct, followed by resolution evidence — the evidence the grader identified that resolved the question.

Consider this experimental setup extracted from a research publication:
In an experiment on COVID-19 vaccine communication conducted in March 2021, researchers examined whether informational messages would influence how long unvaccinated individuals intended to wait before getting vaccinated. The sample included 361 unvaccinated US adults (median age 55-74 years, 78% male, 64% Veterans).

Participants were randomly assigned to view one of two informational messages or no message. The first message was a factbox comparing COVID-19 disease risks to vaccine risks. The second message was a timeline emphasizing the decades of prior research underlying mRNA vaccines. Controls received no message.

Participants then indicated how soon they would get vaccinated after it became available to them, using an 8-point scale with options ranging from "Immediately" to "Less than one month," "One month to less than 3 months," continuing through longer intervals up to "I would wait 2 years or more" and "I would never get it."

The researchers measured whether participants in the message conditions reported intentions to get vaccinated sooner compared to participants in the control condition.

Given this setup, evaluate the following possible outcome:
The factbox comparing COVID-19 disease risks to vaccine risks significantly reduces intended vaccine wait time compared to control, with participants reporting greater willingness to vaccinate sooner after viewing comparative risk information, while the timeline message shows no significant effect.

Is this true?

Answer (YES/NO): NO